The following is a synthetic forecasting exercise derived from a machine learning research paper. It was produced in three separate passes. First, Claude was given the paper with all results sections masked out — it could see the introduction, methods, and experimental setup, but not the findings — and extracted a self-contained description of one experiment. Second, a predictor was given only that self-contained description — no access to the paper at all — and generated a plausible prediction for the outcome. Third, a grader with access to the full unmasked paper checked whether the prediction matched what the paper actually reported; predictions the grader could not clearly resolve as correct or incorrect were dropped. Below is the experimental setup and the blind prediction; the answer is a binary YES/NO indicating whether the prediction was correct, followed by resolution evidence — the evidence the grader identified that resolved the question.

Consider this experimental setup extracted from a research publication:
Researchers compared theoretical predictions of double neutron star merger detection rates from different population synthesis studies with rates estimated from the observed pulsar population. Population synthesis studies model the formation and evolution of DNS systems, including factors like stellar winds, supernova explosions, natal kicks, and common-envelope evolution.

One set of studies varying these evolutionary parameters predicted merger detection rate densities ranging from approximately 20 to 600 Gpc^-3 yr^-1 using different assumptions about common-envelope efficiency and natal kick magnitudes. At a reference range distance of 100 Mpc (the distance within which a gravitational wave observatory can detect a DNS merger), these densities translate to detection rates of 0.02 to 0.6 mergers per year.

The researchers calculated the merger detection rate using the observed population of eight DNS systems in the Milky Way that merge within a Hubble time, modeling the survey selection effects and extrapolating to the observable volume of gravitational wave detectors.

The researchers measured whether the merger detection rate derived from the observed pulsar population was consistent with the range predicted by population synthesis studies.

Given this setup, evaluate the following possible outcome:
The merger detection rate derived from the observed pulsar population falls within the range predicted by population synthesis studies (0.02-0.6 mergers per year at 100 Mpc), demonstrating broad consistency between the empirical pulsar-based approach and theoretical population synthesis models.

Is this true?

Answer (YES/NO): NO